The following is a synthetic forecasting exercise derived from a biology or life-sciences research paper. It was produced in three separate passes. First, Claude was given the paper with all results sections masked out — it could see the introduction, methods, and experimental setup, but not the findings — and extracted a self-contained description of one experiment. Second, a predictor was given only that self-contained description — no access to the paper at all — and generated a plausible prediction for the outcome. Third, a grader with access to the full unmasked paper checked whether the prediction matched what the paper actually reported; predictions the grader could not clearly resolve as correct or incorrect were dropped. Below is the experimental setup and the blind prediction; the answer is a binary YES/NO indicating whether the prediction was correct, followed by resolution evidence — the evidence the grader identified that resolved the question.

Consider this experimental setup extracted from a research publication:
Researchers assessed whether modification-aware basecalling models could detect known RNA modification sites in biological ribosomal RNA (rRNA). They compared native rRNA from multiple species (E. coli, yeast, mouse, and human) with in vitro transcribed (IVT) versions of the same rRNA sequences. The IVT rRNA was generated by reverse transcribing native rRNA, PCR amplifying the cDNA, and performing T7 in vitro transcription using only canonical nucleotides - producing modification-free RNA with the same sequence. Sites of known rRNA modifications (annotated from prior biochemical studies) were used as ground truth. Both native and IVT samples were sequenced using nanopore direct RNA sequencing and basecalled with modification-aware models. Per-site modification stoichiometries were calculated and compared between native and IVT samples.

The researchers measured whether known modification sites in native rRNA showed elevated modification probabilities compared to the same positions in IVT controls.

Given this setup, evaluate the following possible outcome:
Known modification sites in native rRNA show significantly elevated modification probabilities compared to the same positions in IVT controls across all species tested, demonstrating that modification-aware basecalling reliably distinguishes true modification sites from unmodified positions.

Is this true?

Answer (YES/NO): NO